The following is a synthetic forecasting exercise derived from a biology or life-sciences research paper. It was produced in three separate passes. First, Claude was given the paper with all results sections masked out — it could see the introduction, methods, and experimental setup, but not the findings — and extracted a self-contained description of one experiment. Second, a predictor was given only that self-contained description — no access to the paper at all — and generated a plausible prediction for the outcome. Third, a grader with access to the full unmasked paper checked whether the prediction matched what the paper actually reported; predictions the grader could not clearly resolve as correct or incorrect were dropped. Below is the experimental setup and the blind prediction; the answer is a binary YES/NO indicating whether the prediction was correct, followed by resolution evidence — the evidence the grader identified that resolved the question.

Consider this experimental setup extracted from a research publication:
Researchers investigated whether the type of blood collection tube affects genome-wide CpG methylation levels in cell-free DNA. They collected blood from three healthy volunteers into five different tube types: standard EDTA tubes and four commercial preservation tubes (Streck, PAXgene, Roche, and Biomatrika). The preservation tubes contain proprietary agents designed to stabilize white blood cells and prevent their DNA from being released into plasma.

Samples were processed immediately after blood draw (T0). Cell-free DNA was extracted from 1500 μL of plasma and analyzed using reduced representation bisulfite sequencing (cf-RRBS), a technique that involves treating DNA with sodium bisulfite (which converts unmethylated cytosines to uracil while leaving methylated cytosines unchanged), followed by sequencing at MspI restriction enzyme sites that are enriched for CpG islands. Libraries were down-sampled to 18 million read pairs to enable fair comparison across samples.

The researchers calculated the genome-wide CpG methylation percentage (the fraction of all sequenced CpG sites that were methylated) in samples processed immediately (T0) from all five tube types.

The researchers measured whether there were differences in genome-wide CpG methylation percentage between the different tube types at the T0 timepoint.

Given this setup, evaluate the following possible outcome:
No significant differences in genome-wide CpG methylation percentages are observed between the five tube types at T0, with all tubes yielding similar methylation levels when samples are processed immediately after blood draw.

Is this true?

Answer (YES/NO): YES